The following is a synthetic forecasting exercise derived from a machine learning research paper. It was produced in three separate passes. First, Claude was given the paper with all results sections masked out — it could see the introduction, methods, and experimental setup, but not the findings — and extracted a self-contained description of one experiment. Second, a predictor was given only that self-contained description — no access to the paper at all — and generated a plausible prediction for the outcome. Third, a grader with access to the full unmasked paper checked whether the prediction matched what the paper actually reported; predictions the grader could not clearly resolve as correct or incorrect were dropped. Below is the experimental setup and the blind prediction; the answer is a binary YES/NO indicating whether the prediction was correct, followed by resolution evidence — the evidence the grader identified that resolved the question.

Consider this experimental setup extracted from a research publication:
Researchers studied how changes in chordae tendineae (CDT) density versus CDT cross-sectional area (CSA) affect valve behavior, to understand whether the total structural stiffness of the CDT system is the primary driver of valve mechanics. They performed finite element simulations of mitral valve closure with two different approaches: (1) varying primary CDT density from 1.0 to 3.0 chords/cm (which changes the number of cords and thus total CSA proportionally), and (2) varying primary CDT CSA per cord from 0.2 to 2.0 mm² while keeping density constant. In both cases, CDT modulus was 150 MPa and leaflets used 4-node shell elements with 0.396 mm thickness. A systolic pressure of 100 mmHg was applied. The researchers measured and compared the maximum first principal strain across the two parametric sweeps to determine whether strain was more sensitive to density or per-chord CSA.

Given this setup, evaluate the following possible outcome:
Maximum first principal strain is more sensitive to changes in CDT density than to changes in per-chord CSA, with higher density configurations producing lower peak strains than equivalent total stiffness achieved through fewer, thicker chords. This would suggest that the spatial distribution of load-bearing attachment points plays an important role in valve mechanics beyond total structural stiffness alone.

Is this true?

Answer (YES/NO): YES